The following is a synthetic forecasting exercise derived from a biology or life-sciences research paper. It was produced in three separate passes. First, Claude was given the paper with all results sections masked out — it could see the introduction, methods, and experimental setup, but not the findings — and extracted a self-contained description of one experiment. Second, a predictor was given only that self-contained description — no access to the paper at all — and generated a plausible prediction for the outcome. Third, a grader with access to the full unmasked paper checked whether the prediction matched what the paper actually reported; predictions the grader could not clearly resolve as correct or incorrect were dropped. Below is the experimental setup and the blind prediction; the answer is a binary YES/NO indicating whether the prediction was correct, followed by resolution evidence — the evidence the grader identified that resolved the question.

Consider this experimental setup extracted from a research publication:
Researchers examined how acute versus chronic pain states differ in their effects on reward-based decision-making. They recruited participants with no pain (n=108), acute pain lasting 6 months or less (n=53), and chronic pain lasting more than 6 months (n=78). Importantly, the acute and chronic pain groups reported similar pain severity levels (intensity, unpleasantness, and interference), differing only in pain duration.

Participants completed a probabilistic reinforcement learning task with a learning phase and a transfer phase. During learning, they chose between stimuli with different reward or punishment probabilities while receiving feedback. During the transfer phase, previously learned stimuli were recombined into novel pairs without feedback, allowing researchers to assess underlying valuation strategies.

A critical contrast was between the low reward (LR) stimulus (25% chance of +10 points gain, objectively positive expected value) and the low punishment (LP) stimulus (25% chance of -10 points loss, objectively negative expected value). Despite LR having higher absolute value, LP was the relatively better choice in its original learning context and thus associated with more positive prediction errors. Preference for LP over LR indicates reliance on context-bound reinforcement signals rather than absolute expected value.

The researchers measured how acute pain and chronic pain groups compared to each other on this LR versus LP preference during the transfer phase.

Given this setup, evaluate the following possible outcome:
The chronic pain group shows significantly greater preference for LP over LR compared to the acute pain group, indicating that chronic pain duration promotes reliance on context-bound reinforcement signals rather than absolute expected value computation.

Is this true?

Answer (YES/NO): NO